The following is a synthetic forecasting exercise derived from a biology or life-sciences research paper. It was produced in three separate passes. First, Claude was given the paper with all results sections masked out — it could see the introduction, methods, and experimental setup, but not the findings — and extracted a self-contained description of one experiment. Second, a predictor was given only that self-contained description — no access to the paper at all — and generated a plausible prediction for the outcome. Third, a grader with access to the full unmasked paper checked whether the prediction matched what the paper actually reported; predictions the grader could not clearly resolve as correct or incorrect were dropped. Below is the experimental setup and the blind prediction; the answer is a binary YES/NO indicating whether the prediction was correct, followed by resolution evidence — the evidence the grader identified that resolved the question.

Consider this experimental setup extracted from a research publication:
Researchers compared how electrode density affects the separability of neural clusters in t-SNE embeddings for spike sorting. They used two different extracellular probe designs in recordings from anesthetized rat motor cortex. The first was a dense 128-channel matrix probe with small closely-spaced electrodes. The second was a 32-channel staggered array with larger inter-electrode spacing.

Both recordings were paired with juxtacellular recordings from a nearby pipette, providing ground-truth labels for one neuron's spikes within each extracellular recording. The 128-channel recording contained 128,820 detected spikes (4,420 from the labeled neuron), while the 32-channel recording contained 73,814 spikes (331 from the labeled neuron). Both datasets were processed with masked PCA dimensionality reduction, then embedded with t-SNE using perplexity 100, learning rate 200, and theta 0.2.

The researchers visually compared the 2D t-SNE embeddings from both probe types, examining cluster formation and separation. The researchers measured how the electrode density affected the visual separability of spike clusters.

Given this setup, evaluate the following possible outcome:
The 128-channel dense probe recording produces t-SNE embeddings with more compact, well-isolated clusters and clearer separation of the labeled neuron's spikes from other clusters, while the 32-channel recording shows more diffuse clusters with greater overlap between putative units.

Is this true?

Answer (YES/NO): YES